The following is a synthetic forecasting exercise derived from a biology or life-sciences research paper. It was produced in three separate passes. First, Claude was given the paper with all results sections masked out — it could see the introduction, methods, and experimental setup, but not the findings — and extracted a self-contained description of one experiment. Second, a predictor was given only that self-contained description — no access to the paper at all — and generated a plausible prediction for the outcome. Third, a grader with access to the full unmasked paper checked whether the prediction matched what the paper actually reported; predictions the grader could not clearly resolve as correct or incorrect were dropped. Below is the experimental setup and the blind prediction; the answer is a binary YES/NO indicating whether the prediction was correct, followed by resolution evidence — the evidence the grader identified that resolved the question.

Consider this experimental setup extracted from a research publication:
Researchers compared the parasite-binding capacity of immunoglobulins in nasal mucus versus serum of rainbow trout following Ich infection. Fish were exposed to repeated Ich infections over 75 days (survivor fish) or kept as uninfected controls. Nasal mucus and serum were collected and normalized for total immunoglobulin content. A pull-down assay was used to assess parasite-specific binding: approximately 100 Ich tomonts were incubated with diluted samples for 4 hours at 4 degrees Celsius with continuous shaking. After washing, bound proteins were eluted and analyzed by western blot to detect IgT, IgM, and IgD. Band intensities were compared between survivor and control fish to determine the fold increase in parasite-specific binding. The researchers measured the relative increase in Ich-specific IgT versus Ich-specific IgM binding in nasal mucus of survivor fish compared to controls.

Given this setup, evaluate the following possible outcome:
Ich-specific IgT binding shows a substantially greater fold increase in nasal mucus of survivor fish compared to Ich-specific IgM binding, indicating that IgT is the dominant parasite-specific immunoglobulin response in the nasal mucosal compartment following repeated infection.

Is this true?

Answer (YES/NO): YES